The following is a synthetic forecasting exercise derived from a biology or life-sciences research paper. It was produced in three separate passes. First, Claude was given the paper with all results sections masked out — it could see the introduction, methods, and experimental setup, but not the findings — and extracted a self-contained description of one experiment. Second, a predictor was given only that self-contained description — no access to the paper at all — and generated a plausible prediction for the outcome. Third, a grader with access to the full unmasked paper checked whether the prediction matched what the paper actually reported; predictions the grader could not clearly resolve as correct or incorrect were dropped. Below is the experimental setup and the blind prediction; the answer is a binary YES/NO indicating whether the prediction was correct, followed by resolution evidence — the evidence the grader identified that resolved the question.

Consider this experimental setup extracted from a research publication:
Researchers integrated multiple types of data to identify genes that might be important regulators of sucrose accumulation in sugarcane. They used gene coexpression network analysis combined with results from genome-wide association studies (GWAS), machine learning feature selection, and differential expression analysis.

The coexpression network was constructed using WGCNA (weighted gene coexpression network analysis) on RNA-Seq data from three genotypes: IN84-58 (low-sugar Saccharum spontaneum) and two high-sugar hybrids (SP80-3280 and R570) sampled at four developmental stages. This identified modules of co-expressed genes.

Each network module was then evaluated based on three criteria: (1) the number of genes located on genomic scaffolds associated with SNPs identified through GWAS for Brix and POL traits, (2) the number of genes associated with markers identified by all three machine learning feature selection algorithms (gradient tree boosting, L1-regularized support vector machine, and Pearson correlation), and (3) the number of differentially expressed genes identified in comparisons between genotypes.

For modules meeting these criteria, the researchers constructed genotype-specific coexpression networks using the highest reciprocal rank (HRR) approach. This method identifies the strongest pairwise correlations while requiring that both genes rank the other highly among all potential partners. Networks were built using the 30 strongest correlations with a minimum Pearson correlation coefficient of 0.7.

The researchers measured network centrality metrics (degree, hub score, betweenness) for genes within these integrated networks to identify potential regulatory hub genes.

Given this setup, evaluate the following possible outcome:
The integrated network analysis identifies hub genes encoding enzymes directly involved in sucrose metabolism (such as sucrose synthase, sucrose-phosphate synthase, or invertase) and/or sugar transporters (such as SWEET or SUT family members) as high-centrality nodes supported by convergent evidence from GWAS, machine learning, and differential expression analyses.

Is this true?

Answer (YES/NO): NO